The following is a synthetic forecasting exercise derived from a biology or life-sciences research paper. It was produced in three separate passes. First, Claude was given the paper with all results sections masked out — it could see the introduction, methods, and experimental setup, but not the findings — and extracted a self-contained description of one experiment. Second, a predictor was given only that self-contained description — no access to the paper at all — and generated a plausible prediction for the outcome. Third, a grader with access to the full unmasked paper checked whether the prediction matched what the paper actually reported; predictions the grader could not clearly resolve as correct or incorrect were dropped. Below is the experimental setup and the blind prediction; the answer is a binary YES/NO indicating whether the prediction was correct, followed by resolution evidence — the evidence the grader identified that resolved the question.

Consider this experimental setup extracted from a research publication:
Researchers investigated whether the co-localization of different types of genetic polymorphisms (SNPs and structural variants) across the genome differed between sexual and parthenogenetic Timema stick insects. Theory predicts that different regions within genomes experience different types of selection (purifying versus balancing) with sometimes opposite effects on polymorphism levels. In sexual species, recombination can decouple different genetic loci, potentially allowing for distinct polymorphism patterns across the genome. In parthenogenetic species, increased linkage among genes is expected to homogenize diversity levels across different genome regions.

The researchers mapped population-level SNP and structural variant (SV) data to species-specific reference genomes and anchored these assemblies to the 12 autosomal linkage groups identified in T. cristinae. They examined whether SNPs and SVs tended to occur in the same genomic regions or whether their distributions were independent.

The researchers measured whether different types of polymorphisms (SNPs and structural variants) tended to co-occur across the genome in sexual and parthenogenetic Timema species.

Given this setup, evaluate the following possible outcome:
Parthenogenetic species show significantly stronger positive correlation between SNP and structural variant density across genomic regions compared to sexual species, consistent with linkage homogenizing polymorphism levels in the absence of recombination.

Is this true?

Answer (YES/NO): NO